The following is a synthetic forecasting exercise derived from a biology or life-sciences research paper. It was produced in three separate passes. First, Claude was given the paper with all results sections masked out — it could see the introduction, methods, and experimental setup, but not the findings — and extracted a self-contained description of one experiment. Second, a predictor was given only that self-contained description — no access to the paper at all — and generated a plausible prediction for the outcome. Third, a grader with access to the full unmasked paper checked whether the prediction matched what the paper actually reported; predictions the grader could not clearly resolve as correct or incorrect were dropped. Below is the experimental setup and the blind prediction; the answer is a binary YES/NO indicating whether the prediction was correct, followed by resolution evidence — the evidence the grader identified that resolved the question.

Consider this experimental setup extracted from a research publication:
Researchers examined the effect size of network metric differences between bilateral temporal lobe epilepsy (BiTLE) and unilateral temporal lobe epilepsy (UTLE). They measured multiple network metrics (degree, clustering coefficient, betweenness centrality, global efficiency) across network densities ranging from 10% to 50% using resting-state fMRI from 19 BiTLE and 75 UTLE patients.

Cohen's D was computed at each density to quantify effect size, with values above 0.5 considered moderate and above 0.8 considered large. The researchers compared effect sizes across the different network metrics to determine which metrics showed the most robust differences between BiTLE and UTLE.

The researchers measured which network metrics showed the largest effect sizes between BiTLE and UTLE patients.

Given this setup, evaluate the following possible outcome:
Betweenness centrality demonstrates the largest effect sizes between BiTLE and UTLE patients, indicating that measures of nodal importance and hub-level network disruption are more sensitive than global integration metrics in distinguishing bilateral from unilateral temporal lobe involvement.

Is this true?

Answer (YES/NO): NO